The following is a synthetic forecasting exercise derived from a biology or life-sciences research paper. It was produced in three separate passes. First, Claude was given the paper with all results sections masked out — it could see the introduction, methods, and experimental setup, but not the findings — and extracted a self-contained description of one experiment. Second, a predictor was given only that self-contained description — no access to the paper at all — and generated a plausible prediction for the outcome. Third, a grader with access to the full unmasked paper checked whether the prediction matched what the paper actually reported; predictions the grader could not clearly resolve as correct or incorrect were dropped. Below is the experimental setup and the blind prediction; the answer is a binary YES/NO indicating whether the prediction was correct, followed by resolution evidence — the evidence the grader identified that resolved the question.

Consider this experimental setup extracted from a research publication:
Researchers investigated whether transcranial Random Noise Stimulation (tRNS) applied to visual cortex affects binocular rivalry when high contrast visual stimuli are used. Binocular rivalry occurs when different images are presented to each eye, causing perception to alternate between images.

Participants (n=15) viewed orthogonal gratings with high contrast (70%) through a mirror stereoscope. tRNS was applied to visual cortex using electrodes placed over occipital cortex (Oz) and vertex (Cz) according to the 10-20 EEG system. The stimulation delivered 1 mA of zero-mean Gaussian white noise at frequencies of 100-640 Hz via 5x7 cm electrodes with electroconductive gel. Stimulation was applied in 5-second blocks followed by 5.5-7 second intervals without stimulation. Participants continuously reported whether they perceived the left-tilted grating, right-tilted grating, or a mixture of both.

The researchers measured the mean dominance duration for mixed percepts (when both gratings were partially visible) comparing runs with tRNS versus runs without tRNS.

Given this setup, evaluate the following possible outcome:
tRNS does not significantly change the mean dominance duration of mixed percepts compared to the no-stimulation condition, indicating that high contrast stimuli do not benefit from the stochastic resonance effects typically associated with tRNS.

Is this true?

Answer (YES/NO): YES